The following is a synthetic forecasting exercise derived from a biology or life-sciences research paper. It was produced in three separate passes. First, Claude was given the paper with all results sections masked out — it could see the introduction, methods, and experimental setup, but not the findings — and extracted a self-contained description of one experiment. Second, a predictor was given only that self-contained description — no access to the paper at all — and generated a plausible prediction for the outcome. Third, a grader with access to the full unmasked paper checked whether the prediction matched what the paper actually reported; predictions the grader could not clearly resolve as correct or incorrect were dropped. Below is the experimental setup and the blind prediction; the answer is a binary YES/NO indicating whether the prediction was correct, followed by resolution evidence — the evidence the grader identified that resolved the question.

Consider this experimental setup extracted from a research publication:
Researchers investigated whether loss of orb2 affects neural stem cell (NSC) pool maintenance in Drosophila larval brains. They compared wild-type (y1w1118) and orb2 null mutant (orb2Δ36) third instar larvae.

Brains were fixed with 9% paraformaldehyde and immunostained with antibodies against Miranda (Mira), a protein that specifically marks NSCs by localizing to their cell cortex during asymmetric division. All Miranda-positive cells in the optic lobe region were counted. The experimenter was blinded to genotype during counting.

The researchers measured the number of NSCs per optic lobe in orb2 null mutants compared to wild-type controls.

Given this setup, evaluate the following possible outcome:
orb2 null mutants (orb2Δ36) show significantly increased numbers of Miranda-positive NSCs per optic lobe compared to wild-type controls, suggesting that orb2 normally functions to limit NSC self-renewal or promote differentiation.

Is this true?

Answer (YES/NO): NO